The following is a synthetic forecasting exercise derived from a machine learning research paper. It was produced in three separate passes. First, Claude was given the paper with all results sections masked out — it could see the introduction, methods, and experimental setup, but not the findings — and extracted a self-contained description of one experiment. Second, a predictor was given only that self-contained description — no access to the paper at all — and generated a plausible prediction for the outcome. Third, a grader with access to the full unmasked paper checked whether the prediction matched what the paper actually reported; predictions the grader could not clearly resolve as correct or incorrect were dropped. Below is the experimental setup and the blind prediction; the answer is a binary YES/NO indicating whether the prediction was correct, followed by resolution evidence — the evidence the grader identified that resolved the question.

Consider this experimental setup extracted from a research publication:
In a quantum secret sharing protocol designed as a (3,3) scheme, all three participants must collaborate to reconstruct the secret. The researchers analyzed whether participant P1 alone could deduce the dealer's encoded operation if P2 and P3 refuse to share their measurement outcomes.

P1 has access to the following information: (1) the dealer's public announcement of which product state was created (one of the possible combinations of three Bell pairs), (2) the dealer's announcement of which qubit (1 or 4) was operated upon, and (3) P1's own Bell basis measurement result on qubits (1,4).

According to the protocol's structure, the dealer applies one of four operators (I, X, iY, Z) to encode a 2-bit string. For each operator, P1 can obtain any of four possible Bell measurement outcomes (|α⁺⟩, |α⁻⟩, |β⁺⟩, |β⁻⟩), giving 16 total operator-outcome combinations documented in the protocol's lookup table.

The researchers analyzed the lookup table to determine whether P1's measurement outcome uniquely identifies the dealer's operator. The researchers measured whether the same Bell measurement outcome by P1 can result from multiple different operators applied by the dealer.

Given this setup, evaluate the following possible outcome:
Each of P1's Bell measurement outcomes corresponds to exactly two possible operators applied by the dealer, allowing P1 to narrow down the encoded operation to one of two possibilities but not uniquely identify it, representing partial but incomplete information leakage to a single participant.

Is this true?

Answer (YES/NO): NO